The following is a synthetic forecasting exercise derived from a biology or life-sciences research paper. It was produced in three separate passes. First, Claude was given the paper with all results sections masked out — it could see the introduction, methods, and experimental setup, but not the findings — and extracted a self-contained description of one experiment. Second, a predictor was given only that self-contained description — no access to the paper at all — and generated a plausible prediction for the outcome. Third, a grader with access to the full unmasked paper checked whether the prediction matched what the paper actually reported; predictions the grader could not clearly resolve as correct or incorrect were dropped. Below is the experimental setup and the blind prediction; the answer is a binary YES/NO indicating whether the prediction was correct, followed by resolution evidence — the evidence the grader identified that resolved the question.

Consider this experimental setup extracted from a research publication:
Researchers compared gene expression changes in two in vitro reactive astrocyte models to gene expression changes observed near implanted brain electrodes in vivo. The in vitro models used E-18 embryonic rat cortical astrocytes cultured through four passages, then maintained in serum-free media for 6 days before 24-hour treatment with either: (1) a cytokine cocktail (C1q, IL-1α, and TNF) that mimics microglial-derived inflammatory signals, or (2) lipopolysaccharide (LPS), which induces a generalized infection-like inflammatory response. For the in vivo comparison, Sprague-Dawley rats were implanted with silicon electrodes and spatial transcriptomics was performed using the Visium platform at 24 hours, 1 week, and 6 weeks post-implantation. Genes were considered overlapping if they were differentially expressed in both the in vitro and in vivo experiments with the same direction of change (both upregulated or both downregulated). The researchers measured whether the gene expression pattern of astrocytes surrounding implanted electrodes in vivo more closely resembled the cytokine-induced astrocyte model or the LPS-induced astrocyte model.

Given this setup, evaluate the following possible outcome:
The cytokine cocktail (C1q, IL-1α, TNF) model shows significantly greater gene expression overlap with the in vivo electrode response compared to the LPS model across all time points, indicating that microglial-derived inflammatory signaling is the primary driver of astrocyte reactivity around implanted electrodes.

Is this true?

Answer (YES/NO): NO